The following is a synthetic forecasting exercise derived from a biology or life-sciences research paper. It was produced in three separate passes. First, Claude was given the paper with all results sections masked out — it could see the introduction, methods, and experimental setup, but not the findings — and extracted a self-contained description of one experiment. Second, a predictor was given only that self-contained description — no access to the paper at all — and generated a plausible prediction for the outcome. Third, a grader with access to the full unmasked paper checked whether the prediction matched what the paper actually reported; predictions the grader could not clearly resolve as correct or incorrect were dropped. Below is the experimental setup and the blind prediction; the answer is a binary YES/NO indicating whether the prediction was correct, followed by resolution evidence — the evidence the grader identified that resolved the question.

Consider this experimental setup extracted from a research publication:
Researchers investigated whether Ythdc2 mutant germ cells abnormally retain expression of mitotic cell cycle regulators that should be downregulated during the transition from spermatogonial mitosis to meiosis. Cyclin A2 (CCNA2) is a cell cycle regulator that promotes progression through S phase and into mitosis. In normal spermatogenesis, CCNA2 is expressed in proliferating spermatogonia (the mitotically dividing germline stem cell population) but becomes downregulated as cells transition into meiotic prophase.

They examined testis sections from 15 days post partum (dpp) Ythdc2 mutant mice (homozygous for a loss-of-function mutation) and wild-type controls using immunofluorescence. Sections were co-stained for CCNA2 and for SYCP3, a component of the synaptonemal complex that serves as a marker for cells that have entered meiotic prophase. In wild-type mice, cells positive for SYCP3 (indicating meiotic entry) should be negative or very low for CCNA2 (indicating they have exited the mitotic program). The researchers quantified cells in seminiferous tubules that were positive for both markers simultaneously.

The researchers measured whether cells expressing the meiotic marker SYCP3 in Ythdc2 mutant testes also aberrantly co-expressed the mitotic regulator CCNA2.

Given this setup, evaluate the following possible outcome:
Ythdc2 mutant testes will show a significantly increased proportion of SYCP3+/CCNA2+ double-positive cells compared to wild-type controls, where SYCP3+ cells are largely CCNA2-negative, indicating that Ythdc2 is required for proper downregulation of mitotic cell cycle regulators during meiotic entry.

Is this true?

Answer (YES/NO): YES